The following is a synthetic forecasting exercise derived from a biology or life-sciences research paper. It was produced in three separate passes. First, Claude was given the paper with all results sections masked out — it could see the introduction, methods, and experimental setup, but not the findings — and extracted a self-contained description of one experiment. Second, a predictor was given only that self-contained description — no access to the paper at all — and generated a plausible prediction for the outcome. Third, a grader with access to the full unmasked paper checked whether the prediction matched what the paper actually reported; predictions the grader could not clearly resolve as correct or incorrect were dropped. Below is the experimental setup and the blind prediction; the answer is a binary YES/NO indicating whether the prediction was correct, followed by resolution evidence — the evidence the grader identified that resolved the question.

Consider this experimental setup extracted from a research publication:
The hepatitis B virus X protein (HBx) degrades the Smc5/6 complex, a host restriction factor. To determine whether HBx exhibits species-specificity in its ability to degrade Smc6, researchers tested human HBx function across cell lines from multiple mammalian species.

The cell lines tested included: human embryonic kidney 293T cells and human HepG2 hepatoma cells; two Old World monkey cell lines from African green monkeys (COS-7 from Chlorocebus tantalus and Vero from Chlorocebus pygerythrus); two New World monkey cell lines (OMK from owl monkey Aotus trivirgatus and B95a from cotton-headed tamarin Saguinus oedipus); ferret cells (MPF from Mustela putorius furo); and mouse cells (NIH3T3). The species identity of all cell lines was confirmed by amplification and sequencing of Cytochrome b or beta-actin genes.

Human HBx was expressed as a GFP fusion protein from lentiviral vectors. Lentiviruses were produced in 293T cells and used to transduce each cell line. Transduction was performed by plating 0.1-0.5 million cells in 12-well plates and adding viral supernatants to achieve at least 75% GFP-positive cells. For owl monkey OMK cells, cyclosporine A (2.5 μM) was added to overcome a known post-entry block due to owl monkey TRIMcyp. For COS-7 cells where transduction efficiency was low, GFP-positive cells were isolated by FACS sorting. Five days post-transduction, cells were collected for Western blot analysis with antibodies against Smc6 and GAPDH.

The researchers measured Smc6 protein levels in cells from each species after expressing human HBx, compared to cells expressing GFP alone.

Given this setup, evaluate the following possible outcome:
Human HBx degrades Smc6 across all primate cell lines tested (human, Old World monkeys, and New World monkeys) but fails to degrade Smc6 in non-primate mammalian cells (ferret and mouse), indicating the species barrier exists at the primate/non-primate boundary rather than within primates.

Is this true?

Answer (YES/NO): NO